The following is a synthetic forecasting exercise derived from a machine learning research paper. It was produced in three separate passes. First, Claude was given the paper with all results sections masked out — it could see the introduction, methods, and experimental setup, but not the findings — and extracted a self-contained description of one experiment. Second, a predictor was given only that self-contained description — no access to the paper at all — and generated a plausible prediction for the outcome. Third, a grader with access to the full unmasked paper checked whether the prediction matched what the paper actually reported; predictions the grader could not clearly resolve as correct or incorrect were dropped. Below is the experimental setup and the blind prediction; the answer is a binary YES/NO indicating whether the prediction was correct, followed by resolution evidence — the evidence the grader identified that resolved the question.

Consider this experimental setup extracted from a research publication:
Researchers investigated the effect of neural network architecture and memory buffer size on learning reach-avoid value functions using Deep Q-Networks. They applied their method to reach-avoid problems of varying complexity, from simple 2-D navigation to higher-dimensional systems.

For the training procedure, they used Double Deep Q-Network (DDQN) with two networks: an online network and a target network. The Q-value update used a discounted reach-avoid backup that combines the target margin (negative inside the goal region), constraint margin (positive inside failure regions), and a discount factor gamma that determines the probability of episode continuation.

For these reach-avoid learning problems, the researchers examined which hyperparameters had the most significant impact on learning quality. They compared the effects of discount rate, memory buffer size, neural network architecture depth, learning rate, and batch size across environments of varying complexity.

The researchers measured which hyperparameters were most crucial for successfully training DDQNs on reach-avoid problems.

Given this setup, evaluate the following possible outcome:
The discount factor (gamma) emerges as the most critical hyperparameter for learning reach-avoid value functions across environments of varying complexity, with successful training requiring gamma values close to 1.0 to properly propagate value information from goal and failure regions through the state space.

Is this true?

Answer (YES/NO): NO